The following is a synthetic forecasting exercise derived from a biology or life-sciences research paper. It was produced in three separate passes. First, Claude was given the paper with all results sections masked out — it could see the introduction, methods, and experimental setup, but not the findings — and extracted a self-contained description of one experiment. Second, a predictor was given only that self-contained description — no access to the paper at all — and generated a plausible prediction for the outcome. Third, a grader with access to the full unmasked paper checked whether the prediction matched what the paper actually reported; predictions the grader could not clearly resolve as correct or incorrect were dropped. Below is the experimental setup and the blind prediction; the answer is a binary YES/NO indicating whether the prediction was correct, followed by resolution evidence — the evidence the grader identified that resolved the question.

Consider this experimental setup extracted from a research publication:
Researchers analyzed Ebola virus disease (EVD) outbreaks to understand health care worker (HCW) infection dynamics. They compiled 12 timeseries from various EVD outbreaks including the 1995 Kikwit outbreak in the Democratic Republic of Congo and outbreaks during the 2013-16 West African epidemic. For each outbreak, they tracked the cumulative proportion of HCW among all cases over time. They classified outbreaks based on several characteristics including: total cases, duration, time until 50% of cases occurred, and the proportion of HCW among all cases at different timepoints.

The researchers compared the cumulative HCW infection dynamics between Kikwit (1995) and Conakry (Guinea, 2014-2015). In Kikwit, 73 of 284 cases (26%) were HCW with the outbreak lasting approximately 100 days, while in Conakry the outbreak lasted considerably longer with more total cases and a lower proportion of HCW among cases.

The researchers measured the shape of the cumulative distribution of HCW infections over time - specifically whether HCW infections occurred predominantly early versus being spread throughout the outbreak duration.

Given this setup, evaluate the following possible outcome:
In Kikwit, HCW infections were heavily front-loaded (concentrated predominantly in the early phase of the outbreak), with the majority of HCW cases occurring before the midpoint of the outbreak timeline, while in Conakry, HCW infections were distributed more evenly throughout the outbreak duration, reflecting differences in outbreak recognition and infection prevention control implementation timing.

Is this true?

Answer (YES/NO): YES